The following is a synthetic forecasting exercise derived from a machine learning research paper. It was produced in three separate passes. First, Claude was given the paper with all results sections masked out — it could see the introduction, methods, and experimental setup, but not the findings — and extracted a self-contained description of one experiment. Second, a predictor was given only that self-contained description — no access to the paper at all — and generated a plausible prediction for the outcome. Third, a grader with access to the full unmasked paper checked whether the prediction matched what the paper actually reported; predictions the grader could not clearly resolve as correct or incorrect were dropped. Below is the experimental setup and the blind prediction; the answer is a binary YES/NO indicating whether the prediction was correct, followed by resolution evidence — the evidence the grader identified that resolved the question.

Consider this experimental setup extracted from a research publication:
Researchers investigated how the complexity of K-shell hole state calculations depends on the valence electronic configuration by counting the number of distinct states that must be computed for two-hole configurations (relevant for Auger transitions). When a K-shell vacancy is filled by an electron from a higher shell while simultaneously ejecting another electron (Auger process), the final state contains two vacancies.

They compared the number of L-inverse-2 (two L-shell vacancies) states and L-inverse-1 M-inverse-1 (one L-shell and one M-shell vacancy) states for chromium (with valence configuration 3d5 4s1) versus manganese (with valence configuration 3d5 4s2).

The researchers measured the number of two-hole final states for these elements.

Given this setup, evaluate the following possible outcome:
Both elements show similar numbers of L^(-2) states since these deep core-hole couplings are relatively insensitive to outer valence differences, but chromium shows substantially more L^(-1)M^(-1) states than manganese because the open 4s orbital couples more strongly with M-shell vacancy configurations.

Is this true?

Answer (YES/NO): NO